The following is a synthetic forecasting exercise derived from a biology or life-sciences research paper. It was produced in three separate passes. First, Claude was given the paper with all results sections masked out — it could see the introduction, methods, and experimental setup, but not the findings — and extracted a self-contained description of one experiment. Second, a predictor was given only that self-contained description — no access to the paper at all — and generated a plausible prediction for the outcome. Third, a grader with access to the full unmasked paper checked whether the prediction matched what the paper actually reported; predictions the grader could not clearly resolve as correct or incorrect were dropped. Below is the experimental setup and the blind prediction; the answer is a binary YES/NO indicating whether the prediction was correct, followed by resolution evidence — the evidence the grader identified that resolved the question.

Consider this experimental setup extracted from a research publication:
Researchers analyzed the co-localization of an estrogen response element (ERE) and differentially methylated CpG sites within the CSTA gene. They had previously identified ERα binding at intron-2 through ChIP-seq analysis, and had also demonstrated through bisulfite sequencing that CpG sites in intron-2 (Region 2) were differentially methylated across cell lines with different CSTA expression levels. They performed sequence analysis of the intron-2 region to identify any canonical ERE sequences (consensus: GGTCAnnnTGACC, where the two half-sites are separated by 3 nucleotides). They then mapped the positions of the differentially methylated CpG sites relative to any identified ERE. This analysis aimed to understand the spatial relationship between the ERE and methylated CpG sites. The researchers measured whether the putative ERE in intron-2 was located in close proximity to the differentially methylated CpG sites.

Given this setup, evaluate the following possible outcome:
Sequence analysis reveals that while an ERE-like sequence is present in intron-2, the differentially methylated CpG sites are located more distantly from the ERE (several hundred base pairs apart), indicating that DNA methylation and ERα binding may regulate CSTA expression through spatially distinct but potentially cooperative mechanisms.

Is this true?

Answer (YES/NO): NO